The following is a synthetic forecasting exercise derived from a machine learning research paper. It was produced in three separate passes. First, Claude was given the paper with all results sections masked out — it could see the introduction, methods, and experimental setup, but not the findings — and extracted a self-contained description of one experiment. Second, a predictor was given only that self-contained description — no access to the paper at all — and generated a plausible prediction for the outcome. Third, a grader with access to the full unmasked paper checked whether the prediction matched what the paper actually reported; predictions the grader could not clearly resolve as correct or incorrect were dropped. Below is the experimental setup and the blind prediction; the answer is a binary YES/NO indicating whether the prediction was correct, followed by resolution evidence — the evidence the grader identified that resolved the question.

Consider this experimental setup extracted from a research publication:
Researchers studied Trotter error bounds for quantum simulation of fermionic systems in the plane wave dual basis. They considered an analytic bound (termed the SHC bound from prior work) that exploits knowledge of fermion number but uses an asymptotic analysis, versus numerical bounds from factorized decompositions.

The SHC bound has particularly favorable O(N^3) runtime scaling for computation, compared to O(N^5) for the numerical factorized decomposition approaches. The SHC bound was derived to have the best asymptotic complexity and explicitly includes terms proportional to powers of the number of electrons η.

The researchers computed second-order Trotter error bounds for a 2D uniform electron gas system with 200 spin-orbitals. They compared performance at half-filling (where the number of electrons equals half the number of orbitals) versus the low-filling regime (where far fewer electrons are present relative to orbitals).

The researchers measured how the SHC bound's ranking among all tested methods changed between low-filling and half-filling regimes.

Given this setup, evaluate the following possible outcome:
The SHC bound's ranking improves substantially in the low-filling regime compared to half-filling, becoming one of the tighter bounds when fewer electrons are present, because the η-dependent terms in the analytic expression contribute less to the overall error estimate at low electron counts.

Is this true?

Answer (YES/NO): NO